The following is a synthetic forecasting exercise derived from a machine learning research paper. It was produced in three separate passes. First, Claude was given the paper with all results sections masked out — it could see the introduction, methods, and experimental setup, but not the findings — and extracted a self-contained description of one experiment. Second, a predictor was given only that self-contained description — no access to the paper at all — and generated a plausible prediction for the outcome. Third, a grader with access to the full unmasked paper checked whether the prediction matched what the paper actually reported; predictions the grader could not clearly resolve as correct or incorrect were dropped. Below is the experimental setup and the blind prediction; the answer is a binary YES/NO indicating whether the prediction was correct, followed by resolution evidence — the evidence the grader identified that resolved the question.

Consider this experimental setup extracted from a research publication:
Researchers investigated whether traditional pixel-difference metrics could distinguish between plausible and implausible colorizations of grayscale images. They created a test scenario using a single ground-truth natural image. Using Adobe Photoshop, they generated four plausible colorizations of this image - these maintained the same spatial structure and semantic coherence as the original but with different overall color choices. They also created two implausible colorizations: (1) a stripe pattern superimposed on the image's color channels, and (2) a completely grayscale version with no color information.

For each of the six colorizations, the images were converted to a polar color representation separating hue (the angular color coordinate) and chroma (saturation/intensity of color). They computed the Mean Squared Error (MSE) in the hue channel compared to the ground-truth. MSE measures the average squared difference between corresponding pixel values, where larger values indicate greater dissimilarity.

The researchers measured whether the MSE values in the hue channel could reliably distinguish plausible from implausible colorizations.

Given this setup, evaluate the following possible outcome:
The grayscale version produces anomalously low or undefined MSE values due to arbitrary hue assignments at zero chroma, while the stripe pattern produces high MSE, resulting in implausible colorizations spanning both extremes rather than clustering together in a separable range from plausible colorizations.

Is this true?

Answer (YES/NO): NO